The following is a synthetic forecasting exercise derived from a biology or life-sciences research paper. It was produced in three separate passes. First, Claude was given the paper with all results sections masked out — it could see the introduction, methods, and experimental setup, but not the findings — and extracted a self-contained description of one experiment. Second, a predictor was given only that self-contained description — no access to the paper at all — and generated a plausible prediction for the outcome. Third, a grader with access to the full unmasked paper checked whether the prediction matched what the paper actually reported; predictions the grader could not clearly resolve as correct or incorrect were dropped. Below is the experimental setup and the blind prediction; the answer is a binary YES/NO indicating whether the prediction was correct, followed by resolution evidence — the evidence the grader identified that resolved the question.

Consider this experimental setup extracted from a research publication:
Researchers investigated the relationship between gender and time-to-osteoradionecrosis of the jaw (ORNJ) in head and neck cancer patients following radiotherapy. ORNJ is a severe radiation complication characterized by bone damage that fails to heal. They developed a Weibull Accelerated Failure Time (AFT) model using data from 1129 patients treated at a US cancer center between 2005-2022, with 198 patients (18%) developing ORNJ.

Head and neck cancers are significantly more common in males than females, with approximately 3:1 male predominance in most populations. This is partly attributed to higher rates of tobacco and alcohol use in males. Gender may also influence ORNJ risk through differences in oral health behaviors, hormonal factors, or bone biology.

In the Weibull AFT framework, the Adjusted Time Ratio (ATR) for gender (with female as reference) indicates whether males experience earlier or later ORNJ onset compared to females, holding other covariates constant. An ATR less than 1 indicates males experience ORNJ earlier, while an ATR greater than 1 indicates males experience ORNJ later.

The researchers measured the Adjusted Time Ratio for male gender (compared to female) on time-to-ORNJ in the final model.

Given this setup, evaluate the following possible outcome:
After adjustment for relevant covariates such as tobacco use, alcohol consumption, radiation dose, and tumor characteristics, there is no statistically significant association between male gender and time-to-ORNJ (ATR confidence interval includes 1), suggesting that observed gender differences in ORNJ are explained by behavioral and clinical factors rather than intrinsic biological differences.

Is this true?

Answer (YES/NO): NO